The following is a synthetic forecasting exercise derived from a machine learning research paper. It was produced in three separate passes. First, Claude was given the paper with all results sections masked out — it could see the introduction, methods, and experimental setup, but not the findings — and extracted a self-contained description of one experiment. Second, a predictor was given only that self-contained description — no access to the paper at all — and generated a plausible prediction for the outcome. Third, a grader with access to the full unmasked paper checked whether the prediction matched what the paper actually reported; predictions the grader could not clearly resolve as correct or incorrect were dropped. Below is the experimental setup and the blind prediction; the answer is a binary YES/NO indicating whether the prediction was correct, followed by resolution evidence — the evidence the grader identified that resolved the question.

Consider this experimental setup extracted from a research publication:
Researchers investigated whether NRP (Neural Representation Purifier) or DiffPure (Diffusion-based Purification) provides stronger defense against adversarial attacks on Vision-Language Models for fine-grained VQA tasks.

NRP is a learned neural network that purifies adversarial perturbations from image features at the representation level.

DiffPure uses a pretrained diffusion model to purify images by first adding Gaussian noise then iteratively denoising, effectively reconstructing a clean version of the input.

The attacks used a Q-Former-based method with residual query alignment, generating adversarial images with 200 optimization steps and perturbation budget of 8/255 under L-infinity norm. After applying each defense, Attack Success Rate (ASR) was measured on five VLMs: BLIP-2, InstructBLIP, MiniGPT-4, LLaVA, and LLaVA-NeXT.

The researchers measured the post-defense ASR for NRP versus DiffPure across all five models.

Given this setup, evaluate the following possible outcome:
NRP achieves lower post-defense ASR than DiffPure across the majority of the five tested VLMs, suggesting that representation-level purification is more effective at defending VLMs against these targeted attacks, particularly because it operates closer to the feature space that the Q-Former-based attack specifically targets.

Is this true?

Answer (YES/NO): NO